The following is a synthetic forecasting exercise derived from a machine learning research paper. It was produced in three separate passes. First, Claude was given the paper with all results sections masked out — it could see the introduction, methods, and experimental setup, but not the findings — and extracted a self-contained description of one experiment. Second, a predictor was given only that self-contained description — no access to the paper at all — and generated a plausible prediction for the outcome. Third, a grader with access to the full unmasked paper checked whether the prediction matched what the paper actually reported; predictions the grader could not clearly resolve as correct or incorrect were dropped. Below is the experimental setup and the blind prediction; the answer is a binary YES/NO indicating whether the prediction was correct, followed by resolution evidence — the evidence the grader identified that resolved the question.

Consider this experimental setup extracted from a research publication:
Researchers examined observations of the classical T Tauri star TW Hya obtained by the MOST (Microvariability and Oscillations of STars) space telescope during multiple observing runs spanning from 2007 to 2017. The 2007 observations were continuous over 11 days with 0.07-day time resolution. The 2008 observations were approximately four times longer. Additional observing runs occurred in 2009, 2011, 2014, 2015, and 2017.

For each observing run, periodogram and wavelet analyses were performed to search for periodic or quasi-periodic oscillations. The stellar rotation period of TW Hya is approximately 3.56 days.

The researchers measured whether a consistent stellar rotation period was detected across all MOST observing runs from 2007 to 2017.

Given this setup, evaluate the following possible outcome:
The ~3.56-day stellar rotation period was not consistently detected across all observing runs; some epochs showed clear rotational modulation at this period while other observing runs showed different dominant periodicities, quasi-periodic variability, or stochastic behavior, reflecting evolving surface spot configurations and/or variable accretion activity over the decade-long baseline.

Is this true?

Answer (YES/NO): YES